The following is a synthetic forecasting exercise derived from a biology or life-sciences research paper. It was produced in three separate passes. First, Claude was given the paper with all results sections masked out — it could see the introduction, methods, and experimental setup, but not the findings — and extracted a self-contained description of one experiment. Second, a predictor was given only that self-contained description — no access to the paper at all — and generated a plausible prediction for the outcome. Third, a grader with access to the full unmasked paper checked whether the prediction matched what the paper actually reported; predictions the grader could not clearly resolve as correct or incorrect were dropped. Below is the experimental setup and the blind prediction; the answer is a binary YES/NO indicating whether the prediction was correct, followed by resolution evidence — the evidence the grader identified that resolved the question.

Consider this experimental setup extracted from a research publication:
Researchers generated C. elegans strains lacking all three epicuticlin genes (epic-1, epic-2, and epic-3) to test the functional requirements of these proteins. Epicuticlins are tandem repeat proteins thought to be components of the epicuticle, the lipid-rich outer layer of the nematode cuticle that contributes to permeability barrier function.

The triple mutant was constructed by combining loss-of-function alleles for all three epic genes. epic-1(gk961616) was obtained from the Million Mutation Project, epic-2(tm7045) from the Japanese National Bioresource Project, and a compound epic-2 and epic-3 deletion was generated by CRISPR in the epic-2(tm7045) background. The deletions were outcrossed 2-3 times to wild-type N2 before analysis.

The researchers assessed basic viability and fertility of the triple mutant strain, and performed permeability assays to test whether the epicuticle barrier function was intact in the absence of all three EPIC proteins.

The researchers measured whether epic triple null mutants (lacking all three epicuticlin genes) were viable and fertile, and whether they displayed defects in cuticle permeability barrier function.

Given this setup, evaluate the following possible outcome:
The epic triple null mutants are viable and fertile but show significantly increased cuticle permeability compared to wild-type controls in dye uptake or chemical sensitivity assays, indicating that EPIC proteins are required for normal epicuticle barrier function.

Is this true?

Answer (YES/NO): NO